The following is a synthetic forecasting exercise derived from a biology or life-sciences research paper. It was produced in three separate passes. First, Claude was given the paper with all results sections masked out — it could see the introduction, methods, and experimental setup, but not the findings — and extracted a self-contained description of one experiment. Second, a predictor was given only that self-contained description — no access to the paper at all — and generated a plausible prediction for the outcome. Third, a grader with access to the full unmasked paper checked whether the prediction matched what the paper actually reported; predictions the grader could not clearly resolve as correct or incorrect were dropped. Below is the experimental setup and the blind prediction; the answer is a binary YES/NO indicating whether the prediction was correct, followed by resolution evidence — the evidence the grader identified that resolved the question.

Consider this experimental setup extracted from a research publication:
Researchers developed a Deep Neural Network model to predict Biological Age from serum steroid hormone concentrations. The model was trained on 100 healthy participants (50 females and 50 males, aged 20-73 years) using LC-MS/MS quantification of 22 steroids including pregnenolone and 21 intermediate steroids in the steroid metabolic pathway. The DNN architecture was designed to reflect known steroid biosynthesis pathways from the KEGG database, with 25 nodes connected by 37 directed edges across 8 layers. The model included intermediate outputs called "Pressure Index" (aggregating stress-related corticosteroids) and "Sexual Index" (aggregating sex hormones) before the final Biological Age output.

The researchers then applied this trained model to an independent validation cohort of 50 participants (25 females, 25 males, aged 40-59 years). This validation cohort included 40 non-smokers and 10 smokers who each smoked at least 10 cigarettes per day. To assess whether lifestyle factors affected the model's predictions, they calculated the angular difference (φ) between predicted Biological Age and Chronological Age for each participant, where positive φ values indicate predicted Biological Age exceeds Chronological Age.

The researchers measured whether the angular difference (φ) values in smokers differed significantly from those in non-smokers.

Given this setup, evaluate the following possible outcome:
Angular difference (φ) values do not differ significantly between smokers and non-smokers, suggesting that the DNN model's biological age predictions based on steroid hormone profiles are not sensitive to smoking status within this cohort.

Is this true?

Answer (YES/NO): NO